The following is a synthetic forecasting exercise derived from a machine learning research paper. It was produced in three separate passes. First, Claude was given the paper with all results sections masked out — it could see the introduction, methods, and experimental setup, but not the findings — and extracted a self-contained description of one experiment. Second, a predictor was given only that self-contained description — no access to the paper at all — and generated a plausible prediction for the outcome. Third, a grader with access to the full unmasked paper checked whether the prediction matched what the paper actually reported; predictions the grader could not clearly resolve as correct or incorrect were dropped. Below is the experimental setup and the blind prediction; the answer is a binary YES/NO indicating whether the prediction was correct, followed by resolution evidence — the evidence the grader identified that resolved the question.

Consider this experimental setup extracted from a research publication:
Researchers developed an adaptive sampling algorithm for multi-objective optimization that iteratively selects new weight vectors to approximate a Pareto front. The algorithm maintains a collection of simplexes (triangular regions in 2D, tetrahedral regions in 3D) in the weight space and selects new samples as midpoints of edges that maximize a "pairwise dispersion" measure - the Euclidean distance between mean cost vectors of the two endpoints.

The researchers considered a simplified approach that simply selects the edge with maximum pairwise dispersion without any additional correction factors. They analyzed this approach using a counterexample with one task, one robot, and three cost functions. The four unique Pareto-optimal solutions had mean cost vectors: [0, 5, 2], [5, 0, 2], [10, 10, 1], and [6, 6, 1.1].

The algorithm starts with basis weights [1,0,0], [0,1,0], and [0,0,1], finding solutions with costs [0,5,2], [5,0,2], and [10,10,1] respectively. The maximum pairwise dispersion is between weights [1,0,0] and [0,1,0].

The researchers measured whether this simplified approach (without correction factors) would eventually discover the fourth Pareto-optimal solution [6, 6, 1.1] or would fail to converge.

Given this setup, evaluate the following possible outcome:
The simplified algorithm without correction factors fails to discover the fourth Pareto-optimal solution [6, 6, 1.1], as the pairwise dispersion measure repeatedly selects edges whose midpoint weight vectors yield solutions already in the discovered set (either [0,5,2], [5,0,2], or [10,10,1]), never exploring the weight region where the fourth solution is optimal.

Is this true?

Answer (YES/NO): YES